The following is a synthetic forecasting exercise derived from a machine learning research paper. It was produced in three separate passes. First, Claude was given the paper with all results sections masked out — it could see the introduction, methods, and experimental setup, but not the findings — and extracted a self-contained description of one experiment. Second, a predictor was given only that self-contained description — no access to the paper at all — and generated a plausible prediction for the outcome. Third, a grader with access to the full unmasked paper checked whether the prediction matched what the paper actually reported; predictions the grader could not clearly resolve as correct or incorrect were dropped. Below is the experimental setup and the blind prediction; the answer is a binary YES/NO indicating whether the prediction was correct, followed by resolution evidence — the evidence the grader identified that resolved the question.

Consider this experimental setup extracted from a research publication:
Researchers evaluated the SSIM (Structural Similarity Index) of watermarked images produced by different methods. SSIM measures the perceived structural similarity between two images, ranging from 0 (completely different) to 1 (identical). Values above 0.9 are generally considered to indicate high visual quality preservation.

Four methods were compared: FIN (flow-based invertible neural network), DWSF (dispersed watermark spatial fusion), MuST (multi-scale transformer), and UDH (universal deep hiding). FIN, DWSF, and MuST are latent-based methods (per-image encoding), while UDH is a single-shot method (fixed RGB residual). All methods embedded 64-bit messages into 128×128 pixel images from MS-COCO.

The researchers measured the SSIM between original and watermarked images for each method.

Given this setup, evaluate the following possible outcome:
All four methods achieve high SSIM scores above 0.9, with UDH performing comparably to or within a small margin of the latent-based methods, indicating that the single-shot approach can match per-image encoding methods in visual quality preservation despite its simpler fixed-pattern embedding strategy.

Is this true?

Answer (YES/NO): NO